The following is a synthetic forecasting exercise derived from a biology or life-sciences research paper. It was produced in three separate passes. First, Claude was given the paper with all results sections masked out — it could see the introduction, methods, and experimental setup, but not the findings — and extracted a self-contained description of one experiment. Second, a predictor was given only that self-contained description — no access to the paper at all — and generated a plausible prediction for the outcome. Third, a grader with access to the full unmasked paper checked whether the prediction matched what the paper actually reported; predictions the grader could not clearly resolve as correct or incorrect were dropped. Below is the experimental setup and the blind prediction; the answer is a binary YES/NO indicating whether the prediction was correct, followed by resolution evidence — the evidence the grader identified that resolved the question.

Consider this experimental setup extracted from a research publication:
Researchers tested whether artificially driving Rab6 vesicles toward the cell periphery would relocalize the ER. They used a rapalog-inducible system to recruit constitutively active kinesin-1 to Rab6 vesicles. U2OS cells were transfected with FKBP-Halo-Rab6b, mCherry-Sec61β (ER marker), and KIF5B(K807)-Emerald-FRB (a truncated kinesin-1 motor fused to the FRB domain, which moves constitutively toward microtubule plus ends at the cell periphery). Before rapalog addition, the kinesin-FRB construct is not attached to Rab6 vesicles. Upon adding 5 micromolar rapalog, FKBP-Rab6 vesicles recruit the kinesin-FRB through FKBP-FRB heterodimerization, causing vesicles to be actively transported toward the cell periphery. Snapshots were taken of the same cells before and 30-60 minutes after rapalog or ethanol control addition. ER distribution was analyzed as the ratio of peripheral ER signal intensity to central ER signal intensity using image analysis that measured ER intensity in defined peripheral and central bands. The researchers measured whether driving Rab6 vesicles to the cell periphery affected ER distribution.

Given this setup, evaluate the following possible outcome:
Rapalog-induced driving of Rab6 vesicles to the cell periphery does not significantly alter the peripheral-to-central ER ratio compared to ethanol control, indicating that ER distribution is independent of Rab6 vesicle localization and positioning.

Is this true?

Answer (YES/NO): NO